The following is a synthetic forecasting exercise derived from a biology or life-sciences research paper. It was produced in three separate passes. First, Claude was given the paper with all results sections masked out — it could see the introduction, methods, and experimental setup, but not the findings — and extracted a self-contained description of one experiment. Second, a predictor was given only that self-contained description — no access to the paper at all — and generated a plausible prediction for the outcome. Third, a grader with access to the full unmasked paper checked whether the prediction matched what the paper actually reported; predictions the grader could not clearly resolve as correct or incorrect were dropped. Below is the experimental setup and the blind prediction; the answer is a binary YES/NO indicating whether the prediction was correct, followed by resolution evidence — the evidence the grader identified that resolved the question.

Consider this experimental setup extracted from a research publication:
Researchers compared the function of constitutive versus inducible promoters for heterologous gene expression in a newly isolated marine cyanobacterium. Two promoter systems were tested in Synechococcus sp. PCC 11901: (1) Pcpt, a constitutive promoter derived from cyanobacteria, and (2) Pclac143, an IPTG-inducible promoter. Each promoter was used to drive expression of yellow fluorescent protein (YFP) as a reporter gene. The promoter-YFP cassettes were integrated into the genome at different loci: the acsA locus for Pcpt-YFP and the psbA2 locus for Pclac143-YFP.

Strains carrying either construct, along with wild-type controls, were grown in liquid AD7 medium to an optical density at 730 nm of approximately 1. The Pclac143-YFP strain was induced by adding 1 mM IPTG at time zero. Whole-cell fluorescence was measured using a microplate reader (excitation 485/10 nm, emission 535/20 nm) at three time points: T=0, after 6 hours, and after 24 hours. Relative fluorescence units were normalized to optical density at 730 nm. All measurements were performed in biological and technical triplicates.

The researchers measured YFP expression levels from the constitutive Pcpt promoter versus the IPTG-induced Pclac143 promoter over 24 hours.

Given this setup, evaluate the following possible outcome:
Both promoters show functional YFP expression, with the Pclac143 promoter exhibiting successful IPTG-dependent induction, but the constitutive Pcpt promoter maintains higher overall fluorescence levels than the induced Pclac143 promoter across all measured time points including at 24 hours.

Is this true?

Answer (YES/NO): YES